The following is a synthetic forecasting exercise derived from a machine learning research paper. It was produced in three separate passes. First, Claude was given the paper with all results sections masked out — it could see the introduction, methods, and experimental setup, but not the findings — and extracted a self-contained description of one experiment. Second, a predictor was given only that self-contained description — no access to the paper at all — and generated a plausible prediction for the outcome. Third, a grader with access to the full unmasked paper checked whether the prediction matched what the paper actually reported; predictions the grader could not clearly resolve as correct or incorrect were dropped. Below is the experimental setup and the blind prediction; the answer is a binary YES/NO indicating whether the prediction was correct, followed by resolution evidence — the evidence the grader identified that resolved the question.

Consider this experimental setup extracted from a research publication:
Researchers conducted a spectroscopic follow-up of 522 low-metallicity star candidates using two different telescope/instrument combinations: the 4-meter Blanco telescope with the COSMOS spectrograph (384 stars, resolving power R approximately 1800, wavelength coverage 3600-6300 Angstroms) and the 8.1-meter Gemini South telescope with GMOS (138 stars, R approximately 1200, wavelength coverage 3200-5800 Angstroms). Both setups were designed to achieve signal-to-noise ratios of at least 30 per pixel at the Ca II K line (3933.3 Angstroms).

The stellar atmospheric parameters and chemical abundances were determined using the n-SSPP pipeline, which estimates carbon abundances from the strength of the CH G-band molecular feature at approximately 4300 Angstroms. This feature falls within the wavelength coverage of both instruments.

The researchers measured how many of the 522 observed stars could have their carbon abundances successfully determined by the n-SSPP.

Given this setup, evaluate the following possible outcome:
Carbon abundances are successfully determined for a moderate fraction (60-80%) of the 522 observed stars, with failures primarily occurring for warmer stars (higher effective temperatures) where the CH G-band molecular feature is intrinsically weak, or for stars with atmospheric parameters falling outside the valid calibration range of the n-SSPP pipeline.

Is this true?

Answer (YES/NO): NO